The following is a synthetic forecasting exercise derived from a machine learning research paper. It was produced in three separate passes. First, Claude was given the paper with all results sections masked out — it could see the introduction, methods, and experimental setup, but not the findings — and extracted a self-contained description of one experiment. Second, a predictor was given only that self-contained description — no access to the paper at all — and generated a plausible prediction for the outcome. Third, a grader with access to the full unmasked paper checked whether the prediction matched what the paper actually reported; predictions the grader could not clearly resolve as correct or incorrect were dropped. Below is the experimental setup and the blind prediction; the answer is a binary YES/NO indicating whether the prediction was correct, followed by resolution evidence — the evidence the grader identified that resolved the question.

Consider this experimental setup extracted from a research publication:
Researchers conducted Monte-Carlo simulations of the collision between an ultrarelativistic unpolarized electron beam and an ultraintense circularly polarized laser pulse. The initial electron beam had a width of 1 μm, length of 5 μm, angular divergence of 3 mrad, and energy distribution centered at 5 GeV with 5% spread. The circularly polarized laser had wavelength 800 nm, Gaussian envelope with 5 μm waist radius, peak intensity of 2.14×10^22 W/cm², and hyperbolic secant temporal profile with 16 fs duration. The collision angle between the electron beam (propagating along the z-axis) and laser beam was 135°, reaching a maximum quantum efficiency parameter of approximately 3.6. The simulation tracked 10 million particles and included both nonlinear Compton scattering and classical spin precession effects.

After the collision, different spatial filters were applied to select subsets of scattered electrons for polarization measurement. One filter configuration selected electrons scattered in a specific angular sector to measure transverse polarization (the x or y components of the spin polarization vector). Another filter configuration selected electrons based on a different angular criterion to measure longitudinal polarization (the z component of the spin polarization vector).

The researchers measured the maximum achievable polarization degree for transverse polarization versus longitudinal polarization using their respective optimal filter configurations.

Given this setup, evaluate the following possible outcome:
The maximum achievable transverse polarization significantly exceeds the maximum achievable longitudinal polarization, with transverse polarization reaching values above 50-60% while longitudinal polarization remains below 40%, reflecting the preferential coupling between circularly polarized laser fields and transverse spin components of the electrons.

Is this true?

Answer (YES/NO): YES